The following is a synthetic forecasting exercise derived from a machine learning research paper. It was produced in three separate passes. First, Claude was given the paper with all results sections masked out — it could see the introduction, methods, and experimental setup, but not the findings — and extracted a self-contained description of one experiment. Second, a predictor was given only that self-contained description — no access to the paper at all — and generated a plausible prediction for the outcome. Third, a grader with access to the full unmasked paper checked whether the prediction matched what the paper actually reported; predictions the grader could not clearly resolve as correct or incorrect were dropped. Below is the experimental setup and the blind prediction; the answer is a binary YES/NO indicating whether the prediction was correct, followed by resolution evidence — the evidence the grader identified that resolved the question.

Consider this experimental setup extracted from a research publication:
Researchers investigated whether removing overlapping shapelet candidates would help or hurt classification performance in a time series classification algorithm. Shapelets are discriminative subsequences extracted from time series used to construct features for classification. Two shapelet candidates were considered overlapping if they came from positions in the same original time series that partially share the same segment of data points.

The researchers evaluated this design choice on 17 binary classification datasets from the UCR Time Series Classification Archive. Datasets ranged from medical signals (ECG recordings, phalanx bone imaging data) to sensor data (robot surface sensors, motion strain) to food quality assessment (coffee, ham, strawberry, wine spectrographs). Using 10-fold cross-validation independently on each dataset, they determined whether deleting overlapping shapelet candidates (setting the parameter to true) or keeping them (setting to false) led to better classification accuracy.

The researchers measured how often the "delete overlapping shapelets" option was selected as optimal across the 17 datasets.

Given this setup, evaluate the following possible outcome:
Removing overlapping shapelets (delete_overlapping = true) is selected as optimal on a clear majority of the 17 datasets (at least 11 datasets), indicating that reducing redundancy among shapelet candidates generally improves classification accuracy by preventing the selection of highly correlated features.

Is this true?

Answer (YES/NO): YES